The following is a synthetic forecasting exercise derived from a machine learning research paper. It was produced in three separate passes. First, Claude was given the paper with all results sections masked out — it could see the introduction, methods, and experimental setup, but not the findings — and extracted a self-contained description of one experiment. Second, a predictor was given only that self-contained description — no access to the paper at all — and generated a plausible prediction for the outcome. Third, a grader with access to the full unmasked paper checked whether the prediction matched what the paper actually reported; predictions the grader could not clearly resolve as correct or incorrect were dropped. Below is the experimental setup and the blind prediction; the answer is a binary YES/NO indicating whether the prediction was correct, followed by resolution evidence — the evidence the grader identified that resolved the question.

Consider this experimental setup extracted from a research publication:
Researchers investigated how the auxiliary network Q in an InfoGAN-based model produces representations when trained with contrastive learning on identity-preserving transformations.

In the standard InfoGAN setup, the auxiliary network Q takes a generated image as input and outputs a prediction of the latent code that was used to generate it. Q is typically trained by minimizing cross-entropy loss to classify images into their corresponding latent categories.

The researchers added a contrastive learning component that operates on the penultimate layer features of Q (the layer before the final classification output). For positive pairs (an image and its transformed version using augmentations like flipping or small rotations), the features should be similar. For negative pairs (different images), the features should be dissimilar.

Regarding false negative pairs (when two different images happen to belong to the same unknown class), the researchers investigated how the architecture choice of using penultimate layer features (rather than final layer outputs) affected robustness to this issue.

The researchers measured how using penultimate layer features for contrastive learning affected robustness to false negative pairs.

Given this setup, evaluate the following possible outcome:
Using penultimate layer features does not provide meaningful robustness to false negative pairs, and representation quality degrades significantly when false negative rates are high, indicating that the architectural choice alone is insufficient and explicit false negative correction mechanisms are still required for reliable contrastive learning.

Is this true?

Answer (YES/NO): NO